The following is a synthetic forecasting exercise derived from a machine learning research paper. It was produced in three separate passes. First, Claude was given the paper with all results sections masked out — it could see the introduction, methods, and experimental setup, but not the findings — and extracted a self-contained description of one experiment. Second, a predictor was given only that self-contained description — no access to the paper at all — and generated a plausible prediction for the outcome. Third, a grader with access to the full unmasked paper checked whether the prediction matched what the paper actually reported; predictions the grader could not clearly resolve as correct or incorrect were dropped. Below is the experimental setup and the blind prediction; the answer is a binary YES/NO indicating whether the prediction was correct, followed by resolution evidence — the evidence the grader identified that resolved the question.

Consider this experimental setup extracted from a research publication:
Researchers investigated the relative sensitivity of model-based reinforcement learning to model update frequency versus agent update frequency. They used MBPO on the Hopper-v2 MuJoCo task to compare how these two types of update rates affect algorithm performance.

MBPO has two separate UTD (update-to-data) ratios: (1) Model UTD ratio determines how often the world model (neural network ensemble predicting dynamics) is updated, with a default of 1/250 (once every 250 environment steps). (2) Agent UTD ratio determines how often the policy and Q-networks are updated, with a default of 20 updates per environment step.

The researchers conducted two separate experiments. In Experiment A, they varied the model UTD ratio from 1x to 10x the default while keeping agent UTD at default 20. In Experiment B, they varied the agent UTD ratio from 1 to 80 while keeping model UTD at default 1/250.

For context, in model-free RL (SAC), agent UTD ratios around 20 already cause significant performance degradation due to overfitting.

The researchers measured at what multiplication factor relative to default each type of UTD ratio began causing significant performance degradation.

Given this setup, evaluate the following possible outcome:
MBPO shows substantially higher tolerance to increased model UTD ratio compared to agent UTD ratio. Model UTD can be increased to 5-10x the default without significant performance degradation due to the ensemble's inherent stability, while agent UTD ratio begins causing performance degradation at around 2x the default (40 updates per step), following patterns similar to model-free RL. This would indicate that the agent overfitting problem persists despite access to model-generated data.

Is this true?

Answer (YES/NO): NO